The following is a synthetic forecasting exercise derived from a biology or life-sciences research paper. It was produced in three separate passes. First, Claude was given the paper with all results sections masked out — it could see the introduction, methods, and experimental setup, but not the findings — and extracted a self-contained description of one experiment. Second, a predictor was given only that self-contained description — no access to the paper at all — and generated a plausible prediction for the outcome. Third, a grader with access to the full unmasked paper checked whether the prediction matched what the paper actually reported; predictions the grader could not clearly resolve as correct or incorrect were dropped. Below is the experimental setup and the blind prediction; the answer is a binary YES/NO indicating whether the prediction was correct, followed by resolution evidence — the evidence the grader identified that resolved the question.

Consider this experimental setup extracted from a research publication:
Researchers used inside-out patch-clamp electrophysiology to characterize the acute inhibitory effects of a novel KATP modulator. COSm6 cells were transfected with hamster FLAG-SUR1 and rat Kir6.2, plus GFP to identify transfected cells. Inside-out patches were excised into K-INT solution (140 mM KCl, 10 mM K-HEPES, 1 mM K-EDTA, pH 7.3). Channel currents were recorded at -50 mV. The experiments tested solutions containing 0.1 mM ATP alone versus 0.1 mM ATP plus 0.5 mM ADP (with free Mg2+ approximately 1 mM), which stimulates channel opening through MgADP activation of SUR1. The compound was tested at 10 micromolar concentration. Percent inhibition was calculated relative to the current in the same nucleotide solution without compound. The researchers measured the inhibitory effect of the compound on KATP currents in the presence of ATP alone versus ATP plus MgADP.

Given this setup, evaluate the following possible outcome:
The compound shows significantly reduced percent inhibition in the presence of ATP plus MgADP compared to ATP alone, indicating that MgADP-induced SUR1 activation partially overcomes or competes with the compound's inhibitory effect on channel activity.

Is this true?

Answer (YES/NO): NO